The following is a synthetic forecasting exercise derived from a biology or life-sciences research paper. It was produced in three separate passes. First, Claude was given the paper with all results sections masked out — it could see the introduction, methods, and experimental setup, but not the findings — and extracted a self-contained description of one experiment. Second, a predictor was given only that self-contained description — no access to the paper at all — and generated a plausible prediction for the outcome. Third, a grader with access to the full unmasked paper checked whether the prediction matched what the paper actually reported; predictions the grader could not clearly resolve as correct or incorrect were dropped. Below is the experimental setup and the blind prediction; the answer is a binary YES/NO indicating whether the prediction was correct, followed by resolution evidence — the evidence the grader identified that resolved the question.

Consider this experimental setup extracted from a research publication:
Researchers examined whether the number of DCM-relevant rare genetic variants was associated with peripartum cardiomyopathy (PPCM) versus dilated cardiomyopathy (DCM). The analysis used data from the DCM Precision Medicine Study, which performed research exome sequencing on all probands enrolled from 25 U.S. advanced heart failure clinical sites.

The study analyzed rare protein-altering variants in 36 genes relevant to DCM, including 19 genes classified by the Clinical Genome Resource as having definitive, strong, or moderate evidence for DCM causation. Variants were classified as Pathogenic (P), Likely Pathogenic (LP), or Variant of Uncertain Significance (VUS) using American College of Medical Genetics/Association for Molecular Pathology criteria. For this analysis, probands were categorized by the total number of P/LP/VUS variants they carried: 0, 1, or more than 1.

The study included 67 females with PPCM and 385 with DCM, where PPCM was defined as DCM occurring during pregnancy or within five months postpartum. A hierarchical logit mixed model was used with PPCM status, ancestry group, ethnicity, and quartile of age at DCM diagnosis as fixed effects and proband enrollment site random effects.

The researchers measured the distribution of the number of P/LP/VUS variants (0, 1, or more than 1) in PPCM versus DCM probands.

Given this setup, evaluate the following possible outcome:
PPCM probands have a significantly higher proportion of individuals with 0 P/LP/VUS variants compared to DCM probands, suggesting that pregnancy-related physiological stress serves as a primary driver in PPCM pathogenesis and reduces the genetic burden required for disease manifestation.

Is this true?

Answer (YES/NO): NO